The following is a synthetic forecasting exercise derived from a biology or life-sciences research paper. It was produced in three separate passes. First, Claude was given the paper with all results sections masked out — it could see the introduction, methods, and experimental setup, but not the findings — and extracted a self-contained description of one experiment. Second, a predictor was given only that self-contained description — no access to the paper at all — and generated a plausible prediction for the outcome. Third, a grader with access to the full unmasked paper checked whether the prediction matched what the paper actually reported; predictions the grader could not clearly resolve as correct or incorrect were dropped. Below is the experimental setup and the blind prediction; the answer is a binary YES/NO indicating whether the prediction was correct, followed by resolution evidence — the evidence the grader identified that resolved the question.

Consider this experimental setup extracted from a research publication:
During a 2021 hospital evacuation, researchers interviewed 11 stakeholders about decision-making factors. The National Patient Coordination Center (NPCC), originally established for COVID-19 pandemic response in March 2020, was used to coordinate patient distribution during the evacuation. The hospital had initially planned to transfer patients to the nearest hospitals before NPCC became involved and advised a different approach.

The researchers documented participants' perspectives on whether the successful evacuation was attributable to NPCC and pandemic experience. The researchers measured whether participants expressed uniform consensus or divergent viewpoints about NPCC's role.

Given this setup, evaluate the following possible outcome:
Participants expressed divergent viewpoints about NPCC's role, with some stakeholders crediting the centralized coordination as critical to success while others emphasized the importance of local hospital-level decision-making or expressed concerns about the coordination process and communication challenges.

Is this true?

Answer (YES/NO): YES